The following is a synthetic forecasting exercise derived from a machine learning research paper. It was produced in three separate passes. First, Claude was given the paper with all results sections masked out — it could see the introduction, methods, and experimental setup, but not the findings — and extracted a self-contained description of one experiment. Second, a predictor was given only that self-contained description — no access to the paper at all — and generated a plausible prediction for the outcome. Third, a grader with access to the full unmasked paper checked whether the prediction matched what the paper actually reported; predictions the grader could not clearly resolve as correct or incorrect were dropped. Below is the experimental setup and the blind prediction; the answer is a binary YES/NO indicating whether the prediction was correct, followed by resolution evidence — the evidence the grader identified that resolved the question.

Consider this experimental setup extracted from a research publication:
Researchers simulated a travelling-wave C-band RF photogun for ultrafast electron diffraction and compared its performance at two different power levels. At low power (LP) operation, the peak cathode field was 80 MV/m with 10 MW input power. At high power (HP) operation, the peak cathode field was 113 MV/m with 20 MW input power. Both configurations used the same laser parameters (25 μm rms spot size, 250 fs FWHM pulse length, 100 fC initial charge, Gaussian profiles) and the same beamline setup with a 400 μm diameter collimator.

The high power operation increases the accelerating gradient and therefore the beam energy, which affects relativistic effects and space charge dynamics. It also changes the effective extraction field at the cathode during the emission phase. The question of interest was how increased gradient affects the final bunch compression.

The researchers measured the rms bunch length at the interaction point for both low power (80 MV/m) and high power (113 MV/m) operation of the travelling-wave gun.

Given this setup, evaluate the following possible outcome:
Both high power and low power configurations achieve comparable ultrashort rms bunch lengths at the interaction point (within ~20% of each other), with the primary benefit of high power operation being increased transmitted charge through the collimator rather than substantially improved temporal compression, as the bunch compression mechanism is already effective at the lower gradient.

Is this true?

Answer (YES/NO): NO